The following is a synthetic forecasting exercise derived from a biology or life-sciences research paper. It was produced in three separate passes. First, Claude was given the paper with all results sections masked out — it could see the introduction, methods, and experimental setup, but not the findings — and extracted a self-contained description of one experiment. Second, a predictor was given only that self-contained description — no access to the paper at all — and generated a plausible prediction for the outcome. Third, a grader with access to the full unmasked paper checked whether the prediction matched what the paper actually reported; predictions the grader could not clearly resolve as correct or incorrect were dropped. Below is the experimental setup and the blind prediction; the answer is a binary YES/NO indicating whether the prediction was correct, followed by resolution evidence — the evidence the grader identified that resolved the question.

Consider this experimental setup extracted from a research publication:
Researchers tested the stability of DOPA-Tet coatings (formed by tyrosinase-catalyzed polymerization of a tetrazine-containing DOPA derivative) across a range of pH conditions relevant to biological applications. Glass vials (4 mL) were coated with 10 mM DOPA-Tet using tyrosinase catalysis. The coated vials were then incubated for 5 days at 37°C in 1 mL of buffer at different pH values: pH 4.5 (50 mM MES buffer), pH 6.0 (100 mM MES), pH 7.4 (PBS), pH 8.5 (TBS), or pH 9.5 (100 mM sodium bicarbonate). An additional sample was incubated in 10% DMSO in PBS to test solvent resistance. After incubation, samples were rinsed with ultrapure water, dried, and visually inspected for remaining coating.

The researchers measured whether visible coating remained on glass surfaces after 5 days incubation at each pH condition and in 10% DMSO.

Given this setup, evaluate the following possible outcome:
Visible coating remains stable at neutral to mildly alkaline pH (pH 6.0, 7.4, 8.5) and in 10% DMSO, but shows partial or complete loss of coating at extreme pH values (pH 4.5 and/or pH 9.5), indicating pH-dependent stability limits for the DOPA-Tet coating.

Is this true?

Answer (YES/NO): NO